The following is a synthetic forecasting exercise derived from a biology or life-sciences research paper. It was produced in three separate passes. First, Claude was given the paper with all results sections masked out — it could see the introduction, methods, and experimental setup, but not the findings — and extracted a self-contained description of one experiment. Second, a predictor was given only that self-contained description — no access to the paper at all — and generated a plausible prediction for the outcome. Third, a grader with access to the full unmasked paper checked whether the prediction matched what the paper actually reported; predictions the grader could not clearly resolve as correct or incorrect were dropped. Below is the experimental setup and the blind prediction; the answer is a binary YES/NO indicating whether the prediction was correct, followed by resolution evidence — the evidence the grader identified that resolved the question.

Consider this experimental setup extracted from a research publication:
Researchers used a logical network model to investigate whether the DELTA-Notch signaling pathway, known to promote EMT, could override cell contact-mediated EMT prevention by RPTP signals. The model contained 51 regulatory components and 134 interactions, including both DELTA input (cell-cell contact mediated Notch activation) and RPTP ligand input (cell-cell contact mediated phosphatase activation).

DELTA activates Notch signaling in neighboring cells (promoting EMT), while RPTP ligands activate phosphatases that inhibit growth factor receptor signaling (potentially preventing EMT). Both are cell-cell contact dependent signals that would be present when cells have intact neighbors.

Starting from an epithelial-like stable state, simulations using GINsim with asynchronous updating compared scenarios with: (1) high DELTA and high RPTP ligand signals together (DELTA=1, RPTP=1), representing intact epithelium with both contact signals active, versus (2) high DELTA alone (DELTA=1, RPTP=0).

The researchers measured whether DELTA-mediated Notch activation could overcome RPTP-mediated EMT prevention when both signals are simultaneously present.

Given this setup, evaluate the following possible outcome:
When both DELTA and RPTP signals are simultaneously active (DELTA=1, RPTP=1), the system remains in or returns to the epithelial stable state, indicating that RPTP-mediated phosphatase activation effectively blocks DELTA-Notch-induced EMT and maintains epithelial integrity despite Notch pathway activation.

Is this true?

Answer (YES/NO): YES